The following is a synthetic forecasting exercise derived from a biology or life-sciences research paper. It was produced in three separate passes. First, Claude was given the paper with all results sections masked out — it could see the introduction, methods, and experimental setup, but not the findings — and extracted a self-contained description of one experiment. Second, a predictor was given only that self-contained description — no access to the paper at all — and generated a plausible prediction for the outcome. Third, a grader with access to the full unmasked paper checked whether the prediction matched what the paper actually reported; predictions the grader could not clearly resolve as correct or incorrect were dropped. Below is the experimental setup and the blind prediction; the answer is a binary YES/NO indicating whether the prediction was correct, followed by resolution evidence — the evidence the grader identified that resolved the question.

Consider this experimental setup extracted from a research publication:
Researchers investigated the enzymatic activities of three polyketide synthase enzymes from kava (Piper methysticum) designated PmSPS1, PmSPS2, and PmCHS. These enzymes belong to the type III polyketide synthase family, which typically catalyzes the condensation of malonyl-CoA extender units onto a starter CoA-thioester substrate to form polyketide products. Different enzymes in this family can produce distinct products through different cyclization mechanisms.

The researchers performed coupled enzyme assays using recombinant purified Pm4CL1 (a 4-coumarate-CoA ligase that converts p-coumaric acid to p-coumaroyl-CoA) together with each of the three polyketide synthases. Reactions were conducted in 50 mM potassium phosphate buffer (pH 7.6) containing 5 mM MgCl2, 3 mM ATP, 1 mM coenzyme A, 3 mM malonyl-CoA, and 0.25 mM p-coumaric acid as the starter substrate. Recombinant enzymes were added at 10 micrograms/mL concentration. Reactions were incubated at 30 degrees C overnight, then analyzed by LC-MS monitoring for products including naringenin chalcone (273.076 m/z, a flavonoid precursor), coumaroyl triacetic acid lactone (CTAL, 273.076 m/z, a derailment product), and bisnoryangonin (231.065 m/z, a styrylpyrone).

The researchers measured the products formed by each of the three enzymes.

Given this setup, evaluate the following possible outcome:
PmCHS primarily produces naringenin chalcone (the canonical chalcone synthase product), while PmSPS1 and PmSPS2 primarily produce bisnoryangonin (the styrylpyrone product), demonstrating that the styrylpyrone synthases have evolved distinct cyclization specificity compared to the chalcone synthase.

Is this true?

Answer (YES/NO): YES